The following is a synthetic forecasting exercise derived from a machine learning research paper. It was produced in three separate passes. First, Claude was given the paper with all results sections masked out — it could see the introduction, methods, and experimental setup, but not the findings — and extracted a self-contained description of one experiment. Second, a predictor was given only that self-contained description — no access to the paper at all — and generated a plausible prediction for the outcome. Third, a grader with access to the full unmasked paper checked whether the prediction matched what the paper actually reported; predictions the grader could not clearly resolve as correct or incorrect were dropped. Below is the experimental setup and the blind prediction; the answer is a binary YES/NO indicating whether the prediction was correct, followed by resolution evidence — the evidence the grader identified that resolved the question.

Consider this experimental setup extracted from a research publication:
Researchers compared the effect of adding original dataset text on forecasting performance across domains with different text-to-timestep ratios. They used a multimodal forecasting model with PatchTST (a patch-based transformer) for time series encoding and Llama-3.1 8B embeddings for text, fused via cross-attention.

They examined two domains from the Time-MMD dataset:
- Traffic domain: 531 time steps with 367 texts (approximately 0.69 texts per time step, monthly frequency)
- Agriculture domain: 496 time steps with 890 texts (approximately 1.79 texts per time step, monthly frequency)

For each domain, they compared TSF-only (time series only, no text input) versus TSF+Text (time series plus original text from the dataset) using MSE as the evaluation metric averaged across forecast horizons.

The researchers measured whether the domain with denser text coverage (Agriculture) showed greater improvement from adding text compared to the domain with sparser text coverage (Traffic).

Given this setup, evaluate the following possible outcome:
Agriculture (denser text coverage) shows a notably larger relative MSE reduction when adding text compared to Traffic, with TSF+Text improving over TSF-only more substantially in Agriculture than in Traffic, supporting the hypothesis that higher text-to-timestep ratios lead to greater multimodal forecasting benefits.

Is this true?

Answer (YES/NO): NO